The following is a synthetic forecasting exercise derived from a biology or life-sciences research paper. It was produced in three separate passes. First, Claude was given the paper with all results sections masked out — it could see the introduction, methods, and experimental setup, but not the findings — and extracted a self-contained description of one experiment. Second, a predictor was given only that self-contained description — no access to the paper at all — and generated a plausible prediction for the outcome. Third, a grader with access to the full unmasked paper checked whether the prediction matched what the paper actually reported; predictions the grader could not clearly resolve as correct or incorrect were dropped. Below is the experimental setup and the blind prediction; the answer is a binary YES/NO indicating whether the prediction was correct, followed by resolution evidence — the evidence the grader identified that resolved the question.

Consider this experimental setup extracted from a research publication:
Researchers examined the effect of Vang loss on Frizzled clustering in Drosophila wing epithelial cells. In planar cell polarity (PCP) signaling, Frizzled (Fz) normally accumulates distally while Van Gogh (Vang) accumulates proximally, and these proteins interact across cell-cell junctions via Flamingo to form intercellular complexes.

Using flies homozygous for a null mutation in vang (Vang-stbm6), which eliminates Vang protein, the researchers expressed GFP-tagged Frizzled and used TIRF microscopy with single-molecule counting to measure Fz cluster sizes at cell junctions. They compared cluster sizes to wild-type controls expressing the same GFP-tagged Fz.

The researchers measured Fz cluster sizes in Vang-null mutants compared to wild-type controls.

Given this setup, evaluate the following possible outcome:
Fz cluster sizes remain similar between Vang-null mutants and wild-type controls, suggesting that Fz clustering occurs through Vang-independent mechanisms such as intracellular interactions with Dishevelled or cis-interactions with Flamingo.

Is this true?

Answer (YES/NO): NO